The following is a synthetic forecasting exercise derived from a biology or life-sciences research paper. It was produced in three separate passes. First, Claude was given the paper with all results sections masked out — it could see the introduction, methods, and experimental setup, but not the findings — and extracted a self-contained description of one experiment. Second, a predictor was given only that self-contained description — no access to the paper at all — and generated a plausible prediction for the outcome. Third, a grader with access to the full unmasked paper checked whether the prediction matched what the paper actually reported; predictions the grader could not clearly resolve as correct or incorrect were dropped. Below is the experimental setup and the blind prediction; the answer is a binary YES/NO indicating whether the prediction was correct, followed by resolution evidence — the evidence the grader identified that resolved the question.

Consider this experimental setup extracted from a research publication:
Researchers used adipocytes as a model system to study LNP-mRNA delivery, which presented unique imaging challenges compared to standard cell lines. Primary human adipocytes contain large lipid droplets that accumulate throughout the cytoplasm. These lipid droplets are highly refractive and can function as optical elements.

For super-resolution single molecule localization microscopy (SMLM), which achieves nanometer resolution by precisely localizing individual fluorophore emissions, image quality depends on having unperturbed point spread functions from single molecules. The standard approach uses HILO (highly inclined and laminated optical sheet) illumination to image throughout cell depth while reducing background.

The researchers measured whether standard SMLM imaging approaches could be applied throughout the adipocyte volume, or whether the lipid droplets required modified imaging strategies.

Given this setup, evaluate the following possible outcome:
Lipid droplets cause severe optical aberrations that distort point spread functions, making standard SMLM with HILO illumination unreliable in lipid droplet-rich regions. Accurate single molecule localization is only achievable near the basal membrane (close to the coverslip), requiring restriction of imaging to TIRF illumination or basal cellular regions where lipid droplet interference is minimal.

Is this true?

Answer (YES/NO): YES